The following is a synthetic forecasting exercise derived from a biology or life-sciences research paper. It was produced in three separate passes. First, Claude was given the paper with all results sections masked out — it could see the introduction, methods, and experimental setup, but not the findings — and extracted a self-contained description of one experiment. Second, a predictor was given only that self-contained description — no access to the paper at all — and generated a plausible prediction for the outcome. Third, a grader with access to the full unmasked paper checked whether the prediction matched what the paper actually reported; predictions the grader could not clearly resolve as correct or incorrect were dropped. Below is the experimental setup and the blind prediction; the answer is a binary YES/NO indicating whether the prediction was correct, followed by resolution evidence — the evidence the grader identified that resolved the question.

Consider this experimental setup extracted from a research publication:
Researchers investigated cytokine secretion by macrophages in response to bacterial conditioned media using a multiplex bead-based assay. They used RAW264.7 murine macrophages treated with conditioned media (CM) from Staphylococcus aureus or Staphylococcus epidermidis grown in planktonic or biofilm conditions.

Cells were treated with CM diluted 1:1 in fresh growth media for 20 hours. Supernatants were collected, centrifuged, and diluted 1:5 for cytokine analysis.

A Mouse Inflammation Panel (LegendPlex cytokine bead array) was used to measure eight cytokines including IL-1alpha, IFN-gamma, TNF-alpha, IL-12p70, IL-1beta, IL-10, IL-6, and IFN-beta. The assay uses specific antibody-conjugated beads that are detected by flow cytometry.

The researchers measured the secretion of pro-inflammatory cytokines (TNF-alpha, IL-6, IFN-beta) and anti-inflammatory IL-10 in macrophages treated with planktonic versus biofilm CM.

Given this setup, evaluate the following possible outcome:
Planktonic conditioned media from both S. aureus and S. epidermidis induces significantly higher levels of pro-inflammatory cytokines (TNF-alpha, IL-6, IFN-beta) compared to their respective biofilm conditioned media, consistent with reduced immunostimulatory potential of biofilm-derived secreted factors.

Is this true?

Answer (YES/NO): NO